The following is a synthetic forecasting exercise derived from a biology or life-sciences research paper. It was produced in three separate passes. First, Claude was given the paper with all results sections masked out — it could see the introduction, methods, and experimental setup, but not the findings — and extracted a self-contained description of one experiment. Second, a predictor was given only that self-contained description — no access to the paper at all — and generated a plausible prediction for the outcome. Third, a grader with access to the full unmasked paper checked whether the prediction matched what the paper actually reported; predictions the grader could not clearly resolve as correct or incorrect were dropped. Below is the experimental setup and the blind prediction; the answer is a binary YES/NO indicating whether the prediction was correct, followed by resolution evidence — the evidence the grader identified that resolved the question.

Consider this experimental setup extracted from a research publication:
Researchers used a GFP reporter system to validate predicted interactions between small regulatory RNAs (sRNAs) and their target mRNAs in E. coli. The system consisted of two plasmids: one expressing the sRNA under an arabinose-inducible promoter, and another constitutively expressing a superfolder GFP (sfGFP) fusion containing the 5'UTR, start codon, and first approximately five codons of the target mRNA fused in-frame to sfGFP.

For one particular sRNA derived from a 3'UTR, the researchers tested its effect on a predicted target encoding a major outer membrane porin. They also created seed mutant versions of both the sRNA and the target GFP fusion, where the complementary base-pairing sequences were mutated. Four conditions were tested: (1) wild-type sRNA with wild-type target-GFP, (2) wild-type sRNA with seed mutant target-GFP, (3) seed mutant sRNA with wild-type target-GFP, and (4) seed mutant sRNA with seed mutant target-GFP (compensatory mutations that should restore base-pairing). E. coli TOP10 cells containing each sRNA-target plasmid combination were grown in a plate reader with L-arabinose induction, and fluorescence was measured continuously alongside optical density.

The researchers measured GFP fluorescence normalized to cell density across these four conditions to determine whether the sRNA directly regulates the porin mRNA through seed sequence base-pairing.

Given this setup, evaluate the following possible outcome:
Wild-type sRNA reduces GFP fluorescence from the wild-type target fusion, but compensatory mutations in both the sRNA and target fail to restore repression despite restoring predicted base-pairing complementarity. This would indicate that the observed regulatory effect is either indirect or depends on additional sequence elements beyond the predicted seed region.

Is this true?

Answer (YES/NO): NO